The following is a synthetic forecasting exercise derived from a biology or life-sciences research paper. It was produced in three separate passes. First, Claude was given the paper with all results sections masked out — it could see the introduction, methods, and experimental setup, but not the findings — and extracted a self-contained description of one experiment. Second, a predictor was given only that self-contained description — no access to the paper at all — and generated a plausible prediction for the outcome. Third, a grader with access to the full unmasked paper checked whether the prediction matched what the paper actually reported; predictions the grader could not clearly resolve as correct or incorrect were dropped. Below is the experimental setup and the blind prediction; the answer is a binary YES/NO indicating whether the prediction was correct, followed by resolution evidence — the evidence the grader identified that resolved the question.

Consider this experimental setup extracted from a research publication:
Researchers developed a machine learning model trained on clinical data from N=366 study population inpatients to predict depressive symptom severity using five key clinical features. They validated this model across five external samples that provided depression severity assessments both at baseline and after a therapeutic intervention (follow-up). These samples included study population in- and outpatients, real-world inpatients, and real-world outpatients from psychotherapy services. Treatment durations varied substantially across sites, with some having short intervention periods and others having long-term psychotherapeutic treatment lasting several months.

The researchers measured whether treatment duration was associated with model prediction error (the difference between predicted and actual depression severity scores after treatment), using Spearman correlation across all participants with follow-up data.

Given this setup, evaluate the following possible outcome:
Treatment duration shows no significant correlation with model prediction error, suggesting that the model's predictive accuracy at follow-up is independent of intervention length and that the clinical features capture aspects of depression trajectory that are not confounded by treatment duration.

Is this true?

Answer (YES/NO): NO